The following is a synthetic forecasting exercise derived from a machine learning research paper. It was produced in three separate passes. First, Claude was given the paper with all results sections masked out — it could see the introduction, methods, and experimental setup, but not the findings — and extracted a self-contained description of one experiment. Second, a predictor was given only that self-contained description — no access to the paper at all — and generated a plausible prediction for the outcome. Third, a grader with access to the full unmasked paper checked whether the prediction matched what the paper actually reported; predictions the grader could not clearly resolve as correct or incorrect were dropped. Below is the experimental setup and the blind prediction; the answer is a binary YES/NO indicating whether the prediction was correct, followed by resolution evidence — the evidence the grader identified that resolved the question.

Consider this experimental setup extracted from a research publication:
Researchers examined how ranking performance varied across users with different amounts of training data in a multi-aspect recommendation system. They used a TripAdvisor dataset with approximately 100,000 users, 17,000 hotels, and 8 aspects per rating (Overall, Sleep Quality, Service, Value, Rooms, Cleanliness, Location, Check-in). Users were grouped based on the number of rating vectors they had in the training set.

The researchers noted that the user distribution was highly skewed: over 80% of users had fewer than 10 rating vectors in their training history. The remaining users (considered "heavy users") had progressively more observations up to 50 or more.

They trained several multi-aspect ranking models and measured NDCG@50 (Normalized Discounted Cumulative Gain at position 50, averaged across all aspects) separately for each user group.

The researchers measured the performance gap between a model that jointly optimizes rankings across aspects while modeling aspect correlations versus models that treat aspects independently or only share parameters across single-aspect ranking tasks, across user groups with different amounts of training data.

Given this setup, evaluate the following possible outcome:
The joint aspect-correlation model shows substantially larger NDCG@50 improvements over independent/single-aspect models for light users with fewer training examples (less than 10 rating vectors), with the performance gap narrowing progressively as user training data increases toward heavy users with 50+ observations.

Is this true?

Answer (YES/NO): NO